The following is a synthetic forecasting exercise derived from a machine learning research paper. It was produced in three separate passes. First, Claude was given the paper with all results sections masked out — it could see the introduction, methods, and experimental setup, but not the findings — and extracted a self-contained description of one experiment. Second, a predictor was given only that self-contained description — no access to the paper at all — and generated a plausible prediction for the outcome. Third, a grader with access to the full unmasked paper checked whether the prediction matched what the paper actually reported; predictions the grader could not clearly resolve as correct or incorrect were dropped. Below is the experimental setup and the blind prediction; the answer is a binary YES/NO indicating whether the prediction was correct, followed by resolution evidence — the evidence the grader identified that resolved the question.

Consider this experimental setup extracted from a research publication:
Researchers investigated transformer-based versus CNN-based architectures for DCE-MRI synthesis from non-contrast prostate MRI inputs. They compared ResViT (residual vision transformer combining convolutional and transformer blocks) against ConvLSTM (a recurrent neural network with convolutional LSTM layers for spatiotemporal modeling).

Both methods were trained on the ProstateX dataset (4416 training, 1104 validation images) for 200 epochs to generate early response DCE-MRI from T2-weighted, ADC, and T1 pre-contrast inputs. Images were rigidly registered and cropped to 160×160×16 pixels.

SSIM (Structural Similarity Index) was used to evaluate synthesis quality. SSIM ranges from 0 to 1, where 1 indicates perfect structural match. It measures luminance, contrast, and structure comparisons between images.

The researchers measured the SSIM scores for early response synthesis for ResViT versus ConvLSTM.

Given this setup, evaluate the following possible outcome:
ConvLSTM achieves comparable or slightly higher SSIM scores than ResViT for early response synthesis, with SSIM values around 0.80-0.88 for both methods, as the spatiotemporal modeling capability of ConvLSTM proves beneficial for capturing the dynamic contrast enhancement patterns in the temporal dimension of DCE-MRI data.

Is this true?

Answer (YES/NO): NO